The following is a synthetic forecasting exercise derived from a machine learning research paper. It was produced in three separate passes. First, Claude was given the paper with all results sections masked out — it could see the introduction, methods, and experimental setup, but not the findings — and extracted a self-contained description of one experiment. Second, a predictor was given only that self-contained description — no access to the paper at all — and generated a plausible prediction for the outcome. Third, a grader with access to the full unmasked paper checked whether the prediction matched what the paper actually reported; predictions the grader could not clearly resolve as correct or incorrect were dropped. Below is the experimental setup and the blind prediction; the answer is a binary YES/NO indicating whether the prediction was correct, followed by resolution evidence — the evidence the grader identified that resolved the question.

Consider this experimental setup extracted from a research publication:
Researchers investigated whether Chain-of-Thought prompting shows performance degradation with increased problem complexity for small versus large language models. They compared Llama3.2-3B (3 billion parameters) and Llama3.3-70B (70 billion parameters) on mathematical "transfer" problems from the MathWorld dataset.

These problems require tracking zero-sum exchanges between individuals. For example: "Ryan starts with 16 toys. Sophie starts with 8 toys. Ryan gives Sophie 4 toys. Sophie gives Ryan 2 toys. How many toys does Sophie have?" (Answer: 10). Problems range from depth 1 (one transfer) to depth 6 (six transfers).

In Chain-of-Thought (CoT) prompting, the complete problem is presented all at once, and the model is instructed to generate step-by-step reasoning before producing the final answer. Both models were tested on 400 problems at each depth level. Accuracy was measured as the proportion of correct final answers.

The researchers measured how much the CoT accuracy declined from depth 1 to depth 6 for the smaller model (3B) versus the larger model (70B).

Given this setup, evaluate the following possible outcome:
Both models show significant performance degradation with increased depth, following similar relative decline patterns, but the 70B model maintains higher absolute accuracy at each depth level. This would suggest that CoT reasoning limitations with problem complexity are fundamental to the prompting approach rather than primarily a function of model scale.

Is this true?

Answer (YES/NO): NO